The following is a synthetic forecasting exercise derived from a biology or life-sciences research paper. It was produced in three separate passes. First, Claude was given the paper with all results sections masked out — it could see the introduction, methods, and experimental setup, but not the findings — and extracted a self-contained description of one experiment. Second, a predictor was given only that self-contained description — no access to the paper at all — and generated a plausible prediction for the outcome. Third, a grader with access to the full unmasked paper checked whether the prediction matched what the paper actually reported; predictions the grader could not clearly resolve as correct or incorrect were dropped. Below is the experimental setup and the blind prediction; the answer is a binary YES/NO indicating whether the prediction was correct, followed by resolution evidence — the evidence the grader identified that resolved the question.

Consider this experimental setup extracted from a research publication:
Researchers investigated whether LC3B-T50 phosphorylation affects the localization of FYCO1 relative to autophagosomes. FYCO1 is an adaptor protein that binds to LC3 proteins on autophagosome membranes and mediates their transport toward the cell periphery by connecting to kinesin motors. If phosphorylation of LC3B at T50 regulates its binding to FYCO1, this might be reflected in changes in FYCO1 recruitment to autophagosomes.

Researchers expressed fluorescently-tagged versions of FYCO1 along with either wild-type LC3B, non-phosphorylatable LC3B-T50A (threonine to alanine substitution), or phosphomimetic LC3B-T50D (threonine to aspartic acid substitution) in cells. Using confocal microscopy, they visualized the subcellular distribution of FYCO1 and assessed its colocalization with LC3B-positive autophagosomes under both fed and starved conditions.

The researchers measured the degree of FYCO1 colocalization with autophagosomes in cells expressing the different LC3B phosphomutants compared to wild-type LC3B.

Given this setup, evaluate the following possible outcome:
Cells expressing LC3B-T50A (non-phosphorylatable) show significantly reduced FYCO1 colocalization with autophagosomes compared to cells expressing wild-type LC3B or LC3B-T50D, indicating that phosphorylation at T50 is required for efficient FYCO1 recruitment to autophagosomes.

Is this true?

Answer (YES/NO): NO